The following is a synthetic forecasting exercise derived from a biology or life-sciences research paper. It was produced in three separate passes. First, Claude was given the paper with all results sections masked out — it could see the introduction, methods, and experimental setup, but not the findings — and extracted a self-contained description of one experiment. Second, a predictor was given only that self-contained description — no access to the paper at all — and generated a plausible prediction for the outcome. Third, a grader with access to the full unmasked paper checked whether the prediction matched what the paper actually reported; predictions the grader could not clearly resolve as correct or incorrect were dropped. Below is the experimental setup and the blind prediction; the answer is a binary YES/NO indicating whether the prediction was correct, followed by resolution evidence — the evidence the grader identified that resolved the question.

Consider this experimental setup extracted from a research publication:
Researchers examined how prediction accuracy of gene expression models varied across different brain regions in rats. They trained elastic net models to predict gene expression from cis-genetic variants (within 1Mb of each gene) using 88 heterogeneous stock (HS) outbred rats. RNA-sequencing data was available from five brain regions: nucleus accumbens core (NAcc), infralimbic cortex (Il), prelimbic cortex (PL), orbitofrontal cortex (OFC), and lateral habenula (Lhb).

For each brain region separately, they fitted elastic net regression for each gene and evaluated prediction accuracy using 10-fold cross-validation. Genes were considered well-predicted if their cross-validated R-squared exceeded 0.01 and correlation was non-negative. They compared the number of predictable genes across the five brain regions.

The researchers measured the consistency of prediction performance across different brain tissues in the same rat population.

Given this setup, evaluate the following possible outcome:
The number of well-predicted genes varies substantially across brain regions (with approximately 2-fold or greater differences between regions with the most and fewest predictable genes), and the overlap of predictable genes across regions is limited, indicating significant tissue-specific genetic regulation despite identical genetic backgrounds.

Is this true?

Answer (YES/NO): NO